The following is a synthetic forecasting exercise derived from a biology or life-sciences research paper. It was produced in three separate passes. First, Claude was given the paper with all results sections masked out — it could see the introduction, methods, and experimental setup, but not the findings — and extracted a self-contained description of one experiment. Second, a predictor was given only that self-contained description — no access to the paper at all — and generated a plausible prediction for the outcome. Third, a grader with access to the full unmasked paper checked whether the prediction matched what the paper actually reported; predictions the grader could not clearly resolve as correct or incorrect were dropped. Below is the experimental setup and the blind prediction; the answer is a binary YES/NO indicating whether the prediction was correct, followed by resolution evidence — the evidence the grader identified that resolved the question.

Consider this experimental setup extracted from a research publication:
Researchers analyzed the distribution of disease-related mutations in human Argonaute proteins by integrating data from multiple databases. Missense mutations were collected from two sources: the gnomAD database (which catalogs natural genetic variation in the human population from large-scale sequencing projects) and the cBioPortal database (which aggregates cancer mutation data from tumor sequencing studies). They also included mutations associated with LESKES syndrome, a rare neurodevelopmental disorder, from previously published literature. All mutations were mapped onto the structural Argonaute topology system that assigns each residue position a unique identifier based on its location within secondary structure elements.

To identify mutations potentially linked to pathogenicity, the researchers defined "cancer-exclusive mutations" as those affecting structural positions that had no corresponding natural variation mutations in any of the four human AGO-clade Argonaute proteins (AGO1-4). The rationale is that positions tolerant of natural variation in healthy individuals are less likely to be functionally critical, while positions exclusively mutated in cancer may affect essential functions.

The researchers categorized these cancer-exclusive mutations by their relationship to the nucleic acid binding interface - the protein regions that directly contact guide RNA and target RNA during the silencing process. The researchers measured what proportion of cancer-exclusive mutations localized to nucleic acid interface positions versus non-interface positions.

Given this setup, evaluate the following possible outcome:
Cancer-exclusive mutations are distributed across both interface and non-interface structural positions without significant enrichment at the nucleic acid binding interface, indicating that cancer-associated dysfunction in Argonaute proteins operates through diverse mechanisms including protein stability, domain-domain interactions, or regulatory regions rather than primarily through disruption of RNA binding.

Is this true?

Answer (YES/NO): NO